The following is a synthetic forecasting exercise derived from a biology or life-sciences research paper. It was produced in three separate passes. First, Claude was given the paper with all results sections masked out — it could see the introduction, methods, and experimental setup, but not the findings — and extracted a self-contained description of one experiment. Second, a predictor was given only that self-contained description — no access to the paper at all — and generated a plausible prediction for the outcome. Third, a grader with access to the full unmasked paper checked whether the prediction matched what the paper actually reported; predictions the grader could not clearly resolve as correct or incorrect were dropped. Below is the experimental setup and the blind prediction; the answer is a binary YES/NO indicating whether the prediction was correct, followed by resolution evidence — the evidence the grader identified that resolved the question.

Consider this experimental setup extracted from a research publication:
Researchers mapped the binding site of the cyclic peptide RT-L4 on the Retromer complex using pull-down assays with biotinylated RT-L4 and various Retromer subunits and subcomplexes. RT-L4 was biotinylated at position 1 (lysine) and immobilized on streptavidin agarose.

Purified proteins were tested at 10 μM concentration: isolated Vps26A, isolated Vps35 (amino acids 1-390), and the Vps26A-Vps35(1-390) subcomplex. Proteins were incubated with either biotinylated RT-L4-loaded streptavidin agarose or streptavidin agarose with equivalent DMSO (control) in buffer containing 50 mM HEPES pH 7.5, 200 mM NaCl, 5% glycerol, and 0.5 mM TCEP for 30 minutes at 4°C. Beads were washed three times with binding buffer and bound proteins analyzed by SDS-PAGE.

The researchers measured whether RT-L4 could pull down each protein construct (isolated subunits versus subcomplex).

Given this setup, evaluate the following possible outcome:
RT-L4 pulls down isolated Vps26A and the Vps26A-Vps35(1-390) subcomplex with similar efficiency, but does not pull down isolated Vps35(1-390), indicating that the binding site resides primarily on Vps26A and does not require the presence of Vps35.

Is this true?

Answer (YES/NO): NO